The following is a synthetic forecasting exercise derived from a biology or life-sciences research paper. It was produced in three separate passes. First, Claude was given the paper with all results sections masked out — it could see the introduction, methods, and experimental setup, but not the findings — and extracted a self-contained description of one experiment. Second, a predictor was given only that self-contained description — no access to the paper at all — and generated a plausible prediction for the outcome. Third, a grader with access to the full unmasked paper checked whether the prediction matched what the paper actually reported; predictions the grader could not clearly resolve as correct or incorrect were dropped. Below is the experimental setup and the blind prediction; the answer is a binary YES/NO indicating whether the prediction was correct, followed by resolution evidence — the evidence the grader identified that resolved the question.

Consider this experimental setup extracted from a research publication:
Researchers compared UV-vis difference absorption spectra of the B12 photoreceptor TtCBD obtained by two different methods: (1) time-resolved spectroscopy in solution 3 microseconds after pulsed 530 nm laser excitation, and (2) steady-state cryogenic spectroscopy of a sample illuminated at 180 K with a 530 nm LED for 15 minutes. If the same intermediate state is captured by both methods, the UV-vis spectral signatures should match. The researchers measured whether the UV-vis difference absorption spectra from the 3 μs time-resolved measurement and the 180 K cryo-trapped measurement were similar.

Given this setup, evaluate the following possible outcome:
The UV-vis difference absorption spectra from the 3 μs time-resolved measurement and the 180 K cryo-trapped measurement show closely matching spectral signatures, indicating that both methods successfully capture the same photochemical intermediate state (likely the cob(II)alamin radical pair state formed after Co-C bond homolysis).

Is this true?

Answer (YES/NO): NO